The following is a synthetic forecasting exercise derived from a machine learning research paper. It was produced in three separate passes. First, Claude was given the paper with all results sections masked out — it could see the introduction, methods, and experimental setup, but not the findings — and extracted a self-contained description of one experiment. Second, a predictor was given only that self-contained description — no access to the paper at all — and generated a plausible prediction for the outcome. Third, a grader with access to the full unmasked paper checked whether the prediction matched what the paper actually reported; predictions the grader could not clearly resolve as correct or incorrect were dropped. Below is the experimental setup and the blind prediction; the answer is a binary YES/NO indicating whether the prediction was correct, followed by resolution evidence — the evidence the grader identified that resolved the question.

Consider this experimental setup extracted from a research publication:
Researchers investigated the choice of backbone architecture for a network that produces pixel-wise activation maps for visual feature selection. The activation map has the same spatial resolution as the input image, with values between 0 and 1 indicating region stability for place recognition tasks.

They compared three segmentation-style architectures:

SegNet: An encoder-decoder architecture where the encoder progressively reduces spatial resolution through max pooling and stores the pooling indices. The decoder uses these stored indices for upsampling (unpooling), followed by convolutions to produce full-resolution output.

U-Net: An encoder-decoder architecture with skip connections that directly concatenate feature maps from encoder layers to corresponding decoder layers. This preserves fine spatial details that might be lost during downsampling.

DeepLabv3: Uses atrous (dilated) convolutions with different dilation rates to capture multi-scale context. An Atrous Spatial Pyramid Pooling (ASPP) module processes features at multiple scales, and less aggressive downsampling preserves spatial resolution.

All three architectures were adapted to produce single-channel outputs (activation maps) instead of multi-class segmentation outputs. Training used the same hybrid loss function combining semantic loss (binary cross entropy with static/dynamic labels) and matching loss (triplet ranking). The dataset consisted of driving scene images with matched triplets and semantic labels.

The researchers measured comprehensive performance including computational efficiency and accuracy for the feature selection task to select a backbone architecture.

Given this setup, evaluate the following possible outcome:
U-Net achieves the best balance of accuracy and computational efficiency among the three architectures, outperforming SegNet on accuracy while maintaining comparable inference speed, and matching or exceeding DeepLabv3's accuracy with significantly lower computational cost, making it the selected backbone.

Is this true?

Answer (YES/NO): NO